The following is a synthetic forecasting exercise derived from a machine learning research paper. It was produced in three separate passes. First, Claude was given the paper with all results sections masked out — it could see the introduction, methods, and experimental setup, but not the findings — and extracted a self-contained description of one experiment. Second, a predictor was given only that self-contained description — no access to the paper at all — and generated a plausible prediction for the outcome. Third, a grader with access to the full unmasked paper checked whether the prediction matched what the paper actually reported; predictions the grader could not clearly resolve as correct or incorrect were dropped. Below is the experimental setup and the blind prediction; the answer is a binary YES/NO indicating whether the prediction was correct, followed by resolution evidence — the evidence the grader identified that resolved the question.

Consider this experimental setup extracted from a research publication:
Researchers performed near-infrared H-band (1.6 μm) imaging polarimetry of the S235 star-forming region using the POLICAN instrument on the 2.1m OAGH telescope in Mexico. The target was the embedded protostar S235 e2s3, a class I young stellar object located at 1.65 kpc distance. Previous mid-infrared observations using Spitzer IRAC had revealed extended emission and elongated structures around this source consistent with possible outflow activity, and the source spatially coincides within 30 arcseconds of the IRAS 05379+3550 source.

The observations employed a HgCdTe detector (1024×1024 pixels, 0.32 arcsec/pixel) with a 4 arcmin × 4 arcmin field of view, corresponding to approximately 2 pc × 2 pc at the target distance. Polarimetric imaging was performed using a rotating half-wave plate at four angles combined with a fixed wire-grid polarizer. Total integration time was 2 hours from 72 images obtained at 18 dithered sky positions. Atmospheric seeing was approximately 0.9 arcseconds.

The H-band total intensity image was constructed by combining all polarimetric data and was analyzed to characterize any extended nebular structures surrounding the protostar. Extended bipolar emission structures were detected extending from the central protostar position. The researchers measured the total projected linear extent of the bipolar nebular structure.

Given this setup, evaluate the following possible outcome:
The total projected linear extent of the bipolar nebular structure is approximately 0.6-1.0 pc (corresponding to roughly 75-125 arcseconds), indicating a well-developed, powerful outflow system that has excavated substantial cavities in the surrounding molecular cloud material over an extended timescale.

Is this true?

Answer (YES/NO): NO